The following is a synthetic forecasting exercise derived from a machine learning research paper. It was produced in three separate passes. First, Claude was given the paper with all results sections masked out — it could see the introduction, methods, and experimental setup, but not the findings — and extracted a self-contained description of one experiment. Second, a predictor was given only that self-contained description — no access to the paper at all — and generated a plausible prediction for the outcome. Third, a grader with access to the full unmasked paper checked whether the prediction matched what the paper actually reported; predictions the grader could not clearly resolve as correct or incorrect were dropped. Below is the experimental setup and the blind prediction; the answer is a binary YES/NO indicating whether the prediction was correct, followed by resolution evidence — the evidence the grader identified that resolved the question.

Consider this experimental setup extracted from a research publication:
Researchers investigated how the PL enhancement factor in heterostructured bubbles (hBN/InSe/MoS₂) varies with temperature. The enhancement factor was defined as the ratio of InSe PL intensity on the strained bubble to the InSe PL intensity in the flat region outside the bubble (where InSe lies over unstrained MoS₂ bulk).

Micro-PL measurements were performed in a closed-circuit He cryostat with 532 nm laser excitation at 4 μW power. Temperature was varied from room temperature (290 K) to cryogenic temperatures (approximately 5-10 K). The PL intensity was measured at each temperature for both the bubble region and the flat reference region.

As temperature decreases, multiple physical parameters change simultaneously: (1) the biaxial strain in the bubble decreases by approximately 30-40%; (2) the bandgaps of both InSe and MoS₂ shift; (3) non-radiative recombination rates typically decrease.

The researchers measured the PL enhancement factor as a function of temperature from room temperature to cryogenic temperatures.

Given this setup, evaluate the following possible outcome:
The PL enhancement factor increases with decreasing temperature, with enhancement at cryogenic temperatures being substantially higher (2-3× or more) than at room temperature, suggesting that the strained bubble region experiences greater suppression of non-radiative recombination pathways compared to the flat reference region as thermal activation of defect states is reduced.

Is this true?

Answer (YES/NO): NO